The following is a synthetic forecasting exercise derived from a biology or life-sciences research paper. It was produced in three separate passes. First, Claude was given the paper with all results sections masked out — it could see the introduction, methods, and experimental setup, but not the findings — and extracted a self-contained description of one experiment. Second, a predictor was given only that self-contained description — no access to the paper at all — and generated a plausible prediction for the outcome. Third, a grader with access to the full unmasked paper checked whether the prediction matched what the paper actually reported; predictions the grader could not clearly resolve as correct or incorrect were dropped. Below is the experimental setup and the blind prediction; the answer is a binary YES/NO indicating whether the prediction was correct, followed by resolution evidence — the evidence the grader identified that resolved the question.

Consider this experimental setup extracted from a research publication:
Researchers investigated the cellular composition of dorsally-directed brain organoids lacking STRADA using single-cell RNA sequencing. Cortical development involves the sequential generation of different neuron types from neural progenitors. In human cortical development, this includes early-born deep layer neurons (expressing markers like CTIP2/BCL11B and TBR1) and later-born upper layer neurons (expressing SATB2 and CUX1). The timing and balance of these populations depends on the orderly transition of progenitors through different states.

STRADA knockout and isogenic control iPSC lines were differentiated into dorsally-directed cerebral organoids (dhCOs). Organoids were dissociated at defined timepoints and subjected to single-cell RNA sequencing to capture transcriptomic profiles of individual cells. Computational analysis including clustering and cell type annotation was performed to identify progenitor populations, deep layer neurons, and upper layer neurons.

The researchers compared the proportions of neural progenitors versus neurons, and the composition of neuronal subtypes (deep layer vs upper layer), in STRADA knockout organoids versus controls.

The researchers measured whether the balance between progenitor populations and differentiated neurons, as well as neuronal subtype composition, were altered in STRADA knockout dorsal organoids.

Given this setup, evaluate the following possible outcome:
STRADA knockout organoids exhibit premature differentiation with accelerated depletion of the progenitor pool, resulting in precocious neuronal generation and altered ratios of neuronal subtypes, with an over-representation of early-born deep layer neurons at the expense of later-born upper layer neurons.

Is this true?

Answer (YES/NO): NO